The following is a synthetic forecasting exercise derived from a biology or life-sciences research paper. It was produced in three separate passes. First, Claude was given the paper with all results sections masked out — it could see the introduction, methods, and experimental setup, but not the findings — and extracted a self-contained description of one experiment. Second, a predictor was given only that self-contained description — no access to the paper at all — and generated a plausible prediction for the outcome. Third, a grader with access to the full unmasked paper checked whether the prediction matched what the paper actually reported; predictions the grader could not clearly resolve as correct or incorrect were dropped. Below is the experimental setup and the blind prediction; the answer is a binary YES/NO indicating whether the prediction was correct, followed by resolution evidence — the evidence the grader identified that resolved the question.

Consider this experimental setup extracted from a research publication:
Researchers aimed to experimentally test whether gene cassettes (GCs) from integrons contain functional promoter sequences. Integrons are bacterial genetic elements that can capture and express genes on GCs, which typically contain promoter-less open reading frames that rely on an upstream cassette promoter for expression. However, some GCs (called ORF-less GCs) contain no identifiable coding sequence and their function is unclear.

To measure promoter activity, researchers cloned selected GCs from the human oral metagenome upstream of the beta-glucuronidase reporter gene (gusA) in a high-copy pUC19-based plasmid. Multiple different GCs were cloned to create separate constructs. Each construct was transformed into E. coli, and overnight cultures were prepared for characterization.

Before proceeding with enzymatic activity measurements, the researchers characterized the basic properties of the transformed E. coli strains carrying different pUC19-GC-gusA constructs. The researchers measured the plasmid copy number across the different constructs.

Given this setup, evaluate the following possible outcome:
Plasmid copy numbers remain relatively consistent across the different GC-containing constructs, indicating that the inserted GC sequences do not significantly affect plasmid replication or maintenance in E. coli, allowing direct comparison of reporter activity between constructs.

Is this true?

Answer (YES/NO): NO